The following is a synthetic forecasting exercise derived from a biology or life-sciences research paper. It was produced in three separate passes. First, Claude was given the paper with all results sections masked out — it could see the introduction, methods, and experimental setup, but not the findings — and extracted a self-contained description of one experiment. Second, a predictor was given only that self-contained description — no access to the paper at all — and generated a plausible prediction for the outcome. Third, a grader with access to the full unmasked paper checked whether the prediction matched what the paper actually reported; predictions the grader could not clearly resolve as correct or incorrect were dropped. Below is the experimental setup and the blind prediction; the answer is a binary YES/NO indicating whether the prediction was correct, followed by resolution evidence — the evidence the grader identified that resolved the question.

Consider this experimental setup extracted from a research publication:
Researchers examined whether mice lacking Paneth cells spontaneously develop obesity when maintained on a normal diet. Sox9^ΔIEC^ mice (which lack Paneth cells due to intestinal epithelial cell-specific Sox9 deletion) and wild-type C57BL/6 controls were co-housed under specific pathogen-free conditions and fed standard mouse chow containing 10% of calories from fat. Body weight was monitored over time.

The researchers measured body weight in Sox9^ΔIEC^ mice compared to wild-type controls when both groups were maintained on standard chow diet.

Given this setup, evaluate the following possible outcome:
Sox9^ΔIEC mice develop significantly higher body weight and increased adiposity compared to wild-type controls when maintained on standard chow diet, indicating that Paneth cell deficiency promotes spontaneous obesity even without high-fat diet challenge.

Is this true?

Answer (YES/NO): NO